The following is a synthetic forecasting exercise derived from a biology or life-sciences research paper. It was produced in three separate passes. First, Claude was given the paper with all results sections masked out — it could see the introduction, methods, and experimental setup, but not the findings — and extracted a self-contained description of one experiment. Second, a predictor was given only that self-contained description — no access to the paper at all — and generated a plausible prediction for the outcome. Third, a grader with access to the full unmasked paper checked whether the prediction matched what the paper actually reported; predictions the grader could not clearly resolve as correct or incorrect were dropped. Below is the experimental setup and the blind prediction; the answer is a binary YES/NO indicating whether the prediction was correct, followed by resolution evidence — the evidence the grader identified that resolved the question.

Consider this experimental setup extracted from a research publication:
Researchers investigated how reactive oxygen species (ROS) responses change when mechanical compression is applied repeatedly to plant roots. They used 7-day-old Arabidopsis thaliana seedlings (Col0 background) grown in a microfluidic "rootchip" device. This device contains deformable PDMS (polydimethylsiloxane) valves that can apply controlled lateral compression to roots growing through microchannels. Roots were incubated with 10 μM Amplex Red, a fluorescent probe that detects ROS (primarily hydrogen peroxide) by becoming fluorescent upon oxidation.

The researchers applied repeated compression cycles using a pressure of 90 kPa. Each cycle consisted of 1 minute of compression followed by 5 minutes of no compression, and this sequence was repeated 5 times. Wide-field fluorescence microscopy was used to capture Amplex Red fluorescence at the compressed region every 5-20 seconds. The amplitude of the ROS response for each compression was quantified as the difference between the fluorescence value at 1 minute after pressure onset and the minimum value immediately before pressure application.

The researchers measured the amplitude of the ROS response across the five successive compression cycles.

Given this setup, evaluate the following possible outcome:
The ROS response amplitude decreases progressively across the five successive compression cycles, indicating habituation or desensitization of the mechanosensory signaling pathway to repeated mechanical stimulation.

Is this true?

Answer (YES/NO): NO